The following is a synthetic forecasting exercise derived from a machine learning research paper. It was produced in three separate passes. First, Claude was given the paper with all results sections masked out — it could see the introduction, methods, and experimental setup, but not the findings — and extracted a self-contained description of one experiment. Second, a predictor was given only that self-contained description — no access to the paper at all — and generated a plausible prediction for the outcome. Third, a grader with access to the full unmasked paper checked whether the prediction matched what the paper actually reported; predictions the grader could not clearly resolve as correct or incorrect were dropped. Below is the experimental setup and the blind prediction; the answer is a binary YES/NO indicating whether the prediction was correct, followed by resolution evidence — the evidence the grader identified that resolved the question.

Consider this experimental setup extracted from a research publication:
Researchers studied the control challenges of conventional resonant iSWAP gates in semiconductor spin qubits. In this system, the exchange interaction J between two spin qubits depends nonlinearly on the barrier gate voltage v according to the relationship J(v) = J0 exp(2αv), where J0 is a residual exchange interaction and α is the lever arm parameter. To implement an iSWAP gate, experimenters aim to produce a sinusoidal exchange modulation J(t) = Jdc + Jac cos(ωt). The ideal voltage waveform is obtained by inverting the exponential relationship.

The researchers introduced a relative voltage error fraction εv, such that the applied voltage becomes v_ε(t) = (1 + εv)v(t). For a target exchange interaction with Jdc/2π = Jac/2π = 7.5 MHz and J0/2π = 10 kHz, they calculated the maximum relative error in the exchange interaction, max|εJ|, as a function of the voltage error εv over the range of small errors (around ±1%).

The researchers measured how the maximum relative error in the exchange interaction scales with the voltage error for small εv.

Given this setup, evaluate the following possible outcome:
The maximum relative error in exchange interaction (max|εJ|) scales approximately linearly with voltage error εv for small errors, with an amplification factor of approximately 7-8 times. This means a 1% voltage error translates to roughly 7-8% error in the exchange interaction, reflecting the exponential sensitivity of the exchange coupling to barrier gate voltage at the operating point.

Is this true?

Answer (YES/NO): NO